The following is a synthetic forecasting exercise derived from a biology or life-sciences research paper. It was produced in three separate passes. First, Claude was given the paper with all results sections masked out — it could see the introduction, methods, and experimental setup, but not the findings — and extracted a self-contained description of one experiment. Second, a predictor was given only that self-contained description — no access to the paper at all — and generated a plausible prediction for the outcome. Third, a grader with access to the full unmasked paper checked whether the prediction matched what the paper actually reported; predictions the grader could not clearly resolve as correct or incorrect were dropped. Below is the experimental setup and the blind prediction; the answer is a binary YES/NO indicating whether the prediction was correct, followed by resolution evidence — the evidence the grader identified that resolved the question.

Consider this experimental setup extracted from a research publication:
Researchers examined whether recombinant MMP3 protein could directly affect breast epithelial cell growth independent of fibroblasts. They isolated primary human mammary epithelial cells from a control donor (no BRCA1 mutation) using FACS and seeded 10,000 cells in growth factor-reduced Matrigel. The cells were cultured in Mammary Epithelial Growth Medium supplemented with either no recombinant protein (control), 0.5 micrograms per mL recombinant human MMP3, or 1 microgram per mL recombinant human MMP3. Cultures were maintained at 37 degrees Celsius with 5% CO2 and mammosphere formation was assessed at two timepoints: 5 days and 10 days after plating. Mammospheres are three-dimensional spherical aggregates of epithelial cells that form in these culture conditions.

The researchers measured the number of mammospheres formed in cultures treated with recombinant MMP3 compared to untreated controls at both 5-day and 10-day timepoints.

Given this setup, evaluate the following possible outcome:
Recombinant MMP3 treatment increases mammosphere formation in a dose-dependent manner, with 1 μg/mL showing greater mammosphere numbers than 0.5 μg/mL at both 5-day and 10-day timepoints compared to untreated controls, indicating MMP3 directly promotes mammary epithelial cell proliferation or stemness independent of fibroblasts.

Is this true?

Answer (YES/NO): YES